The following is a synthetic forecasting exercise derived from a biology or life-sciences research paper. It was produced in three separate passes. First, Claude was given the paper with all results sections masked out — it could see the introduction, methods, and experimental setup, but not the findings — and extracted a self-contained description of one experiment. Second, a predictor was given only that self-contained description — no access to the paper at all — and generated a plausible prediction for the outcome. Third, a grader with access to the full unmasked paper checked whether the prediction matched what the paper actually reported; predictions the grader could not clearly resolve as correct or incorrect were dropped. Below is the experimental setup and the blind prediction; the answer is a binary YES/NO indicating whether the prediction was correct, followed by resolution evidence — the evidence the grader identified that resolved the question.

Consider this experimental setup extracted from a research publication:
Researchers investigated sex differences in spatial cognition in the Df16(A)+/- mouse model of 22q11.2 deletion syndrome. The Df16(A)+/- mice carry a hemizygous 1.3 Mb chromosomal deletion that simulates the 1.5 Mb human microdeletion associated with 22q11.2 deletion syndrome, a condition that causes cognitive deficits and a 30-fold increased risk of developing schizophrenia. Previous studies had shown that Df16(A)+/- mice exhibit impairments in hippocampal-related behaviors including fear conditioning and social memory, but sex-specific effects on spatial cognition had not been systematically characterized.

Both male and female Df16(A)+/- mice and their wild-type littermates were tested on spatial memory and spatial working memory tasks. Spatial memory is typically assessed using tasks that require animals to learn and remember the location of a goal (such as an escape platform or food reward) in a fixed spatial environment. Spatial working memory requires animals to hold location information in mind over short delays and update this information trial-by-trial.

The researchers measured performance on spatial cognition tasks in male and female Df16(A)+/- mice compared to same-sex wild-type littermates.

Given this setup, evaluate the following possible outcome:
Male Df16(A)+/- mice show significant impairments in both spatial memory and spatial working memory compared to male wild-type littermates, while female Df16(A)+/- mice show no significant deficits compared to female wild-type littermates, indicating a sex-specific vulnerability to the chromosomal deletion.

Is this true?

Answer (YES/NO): NO